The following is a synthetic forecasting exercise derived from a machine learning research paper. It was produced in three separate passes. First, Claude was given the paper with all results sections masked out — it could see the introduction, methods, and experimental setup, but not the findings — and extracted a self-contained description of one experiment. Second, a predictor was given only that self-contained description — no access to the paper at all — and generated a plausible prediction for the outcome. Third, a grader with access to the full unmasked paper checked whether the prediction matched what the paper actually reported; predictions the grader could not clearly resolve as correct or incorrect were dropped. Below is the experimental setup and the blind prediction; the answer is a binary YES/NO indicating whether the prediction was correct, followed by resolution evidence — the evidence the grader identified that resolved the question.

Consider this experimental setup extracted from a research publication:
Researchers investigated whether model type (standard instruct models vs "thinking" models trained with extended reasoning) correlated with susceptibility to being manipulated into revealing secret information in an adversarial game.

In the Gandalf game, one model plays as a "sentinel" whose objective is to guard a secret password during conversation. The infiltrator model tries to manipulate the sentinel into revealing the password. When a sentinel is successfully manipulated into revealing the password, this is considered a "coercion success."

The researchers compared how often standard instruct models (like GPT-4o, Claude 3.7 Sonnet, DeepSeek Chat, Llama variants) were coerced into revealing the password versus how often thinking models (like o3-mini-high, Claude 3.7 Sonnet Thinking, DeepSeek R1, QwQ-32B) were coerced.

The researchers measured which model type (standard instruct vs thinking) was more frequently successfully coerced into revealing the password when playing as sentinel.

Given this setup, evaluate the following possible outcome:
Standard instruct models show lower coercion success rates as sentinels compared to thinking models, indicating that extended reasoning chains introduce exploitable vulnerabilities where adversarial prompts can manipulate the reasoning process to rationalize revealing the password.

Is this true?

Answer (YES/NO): YES